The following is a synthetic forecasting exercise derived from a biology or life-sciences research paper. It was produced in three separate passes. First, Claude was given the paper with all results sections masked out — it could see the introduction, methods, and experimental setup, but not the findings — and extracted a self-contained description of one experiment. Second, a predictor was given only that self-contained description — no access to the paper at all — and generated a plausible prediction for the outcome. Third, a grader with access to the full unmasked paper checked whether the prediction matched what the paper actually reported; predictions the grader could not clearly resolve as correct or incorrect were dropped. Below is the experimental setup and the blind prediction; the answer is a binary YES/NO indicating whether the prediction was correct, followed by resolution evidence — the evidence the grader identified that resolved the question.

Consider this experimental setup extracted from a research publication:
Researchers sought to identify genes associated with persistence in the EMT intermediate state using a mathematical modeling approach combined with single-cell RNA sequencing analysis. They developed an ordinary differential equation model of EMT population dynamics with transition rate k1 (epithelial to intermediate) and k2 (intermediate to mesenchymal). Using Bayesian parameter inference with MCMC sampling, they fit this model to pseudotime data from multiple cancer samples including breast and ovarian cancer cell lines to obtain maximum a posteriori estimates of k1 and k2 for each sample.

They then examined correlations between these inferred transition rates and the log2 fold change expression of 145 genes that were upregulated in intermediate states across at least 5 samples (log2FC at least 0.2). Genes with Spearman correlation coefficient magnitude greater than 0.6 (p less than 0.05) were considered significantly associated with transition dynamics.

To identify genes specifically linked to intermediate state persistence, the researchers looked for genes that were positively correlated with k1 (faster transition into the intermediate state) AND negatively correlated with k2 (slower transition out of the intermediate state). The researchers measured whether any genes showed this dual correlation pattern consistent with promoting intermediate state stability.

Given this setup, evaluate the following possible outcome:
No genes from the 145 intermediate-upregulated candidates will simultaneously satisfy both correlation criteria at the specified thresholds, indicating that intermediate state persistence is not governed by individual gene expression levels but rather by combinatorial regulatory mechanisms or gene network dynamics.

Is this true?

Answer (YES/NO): NO